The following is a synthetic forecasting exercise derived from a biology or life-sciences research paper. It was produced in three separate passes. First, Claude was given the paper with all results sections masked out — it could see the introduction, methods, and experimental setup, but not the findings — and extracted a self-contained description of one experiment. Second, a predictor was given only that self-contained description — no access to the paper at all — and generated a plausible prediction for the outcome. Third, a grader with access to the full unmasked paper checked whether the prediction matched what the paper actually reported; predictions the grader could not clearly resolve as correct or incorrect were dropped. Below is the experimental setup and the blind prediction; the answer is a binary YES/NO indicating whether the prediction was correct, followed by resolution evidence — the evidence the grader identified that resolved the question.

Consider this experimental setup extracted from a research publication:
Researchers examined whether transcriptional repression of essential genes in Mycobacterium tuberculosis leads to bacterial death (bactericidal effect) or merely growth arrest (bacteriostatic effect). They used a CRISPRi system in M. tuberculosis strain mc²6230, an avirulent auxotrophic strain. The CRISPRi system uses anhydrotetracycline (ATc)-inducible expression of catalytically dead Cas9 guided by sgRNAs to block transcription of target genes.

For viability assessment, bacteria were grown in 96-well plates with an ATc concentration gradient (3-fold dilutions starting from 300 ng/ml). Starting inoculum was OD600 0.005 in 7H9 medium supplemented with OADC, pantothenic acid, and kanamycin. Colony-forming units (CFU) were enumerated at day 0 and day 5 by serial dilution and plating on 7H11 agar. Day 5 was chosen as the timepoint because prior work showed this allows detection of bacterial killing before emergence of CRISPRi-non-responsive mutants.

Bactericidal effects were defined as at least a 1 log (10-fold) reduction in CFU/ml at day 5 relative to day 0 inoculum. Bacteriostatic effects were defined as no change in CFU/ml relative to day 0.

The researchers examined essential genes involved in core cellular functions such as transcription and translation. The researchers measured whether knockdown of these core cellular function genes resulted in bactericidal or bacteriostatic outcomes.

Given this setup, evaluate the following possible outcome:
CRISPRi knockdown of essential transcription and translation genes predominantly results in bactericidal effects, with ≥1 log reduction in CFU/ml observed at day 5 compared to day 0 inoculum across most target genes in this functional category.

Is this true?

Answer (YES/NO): YES